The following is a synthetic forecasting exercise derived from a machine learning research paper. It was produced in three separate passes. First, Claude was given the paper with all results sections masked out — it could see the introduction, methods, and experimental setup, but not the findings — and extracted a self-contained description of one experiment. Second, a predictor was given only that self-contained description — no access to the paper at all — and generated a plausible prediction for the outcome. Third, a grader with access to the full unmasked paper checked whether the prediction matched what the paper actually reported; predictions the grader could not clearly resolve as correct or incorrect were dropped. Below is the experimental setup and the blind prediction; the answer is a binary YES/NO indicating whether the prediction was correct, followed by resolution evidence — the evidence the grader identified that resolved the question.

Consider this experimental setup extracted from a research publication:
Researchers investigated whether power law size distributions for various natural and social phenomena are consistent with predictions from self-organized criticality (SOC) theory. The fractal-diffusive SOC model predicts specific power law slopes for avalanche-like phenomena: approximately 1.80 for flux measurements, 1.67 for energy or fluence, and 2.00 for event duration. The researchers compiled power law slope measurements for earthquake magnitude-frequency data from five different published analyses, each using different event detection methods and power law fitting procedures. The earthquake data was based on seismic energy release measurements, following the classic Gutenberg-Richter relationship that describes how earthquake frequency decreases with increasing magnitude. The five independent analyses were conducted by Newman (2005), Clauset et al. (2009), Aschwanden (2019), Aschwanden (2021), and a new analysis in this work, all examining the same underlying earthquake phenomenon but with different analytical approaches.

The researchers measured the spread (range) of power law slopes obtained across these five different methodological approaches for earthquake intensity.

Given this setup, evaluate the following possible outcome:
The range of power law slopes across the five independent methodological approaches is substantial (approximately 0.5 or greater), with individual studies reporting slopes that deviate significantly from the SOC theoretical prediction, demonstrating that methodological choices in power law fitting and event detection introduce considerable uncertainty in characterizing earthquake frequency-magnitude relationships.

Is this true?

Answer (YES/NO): YES